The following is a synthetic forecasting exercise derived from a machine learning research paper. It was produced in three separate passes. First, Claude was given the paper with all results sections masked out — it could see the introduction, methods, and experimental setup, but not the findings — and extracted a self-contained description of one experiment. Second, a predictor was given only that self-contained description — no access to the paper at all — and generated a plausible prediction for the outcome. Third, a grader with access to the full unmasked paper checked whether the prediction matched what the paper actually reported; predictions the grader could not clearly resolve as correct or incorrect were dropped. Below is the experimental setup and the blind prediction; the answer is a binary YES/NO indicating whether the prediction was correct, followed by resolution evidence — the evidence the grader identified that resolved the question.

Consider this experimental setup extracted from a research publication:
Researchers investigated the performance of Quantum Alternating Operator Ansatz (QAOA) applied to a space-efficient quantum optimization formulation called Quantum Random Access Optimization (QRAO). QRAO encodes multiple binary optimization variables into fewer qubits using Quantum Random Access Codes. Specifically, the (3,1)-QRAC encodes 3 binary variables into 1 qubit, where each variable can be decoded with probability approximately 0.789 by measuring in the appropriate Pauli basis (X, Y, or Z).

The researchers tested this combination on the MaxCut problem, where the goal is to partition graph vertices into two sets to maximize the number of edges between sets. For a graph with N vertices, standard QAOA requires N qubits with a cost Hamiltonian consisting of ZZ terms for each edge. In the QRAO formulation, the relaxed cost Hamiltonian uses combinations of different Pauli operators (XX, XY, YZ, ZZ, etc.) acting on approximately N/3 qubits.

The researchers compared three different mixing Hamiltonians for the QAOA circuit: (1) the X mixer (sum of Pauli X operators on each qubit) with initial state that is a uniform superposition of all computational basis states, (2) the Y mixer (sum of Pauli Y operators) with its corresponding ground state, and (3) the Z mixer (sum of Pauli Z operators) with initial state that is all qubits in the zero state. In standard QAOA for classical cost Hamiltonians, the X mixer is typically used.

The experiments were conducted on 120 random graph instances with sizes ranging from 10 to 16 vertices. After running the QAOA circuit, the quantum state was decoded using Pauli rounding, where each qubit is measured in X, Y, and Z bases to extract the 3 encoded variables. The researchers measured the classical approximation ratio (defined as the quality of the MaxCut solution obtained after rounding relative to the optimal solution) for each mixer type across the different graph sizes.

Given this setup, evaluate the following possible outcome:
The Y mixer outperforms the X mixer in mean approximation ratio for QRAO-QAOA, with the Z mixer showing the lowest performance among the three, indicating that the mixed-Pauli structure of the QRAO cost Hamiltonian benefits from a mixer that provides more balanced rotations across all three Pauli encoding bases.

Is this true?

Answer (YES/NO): NO